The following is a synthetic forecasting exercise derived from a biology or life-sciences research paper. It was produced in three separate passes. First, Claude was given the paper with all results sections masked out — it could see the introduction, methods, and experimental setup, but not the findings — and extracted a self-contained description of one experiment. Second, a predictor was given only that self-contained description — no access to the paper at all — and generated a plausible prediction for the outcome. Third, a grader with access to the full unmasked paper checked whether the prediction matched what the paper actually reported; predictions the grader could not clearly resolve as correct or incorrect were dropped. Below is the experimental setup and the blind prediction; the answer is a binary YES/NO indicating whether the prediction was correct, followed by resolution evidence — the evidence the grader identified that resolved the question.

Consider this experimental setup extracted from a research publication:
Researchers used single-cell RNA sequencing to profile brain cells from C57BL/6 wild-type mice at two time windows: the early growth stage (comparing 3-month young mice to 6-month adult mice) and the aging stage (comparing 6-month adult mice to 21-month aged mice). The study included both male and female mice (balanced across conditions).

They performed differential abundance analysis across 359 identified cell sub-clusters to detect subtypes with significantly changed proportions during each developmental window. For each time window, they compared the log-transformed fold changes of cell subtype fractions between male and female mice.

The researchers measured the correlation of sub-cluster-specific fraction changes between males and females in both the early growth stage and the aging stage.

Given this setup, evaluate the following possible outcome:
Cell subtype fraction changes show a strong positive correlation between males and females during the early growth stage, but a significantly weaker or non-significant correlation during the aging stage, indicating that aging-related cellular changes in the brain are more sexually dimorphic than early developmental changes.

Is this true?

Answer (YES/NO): NO